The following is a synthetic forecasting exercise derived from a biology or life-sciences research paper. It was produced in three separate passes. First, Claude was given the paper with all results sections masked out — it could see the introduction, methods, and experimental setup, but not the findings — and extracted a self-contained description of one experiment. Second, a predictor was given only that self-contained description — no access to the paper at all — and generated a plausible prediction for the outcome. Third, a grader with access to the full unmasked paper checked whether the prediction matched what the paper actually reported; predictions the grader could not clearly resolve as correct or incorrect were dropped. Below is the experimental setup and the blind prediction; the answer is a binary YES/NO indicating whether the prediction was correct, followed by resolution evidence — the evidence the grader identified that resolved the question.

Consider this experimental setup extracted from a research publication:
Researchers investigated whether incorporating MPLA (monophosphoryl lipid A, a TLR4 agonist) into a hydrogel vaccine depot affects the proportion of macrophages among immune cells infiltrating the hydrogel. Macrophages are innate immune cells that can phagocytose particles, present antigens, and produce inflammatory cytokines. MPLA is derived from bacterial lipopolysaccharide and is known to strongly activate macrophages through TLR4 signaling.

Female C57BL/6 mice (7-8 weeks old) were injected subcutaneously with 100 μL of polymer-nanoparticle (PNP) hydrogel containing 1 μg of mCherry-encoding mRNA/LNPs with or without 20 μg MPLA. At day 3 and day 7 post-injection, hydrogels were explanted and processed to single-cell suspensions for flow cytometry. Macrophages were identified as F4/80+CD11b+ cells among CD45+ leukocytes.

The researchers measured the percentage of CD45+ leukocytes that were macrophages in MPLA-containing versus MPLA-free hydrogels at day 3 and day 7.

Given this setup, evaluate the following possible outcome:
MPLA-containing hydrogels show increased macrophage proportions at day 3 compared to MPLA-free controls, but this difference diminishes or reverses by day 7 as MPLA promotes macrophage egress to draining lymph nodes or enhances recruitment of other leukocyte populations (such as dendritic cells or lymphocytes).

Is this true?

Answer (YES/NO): NO